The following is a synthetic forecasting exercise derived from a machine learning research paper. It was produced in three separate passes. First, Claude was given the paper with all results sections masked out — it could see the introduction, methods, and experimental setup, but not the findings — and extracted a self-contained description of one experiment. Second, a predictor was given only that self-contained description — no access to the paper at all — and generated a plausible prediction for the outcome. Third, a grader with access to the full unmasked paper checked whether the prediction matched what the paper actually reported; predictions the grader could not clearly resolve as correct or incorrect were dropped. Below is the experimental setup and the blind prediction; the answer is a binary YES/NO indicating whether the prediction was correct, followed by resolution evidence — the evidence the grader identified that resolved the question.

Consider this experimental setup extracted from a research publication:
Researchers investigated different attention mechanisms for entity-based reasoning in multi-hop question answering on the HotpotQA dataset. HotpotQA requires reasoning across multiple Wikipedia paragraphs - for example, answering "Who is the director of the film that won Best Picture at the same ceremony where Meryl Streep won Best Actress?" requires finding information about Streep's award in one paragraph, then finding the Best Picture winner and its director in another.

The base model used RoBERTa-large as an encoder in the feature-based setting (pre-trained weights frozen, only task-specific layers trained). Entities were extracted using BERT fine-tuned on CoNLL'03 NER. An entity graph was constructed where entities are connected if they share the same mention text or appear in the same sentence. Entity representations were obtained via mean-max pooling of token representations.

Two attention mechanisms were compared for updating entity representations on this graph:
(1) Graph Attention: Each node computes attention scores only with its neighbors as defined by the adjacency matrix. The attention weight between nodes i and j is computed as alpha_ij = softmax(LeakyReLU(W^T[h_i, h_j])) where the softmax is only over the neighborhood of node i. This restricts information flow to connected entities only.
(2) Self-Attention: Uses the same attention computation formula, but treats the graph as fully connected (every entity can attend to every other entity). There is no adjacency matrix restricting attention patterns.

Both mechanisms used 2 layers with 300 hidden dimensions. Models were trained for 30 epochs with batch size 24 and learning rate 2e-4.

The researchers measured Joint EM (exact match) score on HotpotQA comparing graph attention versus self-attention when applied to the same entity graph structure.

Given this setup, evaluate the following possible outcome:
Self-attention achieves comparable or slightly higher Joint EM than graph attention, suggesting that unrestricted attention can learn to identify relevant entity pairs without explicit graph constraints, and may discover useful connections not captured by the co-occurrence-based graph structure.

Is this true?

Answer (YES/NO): YES